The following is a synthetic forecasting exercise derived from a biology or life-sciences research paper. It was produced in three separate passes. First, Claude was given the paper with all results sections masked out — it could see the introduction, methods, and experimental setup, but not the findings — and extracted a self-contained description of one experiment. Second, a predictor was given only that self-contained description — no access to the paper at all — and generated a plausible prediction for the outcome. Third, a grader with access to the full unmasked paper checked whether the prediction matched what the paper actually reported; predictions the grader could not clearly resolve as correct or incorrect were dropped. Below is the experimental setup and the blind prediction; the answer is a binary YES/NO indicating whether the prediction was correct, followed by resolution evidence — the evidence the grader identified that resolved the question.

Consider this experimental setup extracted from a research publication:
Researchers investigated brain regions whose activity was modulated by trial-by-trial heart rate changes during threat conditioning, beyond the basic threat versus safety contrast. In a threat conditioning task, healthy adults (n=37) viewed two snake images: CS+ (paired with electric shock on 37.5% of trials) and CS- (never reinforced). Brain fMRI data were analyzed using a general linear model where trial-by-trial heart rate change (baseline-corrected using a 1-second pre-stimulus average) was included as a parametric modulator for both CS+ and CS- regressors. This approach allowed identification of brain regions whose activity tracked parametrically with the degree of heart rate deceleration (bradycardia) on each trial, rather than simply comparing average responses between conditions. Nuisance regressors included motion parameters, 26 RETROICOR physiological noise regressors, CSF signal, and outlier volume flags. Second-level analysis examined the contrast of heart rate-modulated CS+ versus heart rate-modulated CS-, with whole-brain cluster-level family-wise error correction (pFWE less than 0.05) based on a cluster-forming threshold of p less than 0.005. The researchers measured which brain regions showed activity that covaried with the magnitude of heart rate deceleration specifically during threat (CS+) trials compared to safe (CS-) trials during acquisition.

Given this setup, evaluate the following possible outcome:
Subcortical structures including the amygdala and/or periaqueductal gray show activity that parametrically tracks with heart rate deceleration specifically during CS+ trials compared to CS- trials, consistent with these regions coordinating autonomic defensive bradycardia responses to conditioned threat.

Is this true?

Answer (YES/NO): NO